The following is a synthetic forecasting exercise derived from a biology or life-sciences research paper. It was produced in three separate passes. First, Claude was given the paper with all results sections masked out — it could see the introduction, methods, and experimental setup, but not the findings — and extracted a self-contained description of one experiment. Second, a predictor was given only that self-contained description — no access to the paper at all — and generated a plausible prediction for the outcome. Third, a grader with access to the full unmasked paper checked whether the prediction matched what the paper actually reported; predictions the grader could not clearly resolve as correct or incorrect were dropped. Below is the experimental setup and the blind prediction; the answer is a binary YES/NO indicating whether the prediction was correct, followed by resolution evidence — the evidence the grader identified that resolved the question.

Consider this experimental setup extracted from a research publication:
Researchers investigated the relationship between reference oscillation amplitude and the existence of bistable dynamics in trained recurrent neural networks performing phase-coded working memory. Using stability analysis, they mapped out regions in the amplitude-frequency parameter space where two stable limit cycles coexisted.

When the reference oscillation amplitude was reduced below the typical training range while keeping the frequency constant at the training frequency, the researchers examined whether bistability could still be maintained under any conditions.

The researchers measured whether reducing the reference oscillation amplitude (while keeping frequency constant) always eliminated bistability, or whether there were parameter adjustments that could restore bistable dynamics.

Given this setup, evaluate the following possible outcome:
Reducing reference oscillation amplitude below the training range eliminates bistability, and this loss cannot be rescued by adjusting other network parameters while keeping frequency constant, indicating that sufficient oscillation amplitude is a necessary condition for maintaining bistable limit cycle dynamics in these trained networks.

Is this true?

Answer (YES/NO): NO